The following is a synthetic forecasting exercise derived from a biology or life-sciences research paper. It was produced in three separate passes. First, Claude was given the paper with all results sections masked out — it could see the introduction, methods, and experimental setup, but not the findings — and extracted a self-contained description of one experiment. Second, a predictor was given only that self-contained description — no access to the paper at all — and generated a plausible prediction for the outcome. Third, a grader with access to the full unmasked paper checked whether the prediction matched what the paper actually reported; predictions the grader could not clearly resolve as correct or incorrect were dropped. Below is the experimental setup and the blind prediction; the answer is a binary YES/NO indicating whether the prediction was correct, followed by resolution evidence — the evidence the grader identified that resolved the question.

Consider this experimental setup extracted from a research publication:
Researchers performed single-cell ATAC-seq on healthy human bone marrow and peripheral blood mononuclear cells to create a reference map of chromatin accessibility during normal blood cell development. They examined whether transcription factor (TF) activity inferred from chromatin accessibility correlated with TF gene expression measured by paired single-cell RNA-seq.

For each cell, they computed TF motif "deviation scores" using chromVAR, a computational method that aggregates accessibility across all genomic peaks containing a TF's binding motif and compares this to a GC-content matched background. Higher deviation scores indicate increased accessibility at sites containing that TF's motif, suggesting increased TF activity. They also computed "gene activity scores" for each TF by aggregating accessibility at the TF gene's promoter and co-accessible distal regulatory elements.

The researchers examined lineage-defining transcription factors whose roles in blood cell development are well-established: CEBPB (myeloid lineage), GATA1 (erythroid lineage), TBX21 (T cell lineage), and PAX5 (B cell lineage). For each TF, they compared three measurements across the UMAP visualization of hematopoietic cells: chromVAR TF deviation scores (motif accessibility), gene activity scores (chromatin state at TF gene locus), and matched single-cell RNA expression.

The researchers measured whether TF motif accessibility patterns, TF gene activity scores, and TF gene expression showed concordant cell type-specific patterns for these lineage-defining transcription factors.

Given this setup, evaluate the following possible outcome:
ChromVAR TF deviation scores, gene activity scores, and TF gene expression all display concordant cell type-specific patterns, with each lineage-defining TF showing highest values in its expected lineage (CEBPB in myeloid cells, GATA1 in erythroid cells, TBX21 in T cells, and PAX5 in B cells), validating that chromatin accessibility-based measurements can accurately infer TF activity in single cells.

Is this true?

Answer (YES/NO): YES